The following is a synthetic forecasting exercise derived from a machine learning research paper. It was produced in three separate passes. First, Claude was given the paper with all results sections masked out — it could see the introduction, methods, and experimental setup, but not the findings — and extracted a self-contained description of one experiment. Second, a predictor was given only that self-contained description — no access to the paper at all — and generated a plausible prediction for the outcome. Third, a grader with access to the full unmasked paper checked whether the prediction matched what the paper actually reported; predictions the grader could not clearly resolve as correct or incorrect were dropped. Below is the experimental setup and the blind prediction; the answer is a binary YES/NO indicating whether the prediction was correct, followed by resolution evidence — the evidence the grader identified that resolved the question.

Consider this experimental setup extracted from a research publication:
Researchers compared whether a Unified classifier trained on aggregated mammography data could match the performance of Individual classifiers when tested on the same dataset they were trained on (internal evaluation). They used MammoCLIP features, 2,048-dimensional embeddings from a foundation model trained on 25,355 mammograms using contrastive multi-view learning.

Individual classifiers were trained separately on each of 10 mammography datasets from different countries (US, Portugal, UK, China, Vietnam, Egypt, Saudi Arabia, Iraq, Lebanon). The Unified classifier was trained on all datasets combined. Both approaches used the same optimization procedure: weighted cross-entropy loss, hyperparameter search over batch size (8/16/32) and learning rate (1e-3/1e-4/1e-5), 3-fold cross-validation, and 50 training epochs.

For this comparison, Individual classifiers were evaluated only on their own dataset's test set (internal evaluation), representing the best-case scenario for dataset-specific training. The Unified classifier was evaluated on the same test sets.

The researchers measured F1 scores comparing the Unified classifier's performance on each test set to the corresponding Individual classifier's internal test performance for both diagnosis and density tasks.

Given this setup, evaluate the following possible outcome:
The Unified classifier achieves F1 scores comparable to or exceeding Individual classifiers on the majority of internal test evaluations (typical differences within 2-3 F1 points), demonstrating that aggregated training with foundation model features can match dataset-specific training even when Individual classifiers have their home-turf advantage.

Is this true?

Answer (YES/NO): NO